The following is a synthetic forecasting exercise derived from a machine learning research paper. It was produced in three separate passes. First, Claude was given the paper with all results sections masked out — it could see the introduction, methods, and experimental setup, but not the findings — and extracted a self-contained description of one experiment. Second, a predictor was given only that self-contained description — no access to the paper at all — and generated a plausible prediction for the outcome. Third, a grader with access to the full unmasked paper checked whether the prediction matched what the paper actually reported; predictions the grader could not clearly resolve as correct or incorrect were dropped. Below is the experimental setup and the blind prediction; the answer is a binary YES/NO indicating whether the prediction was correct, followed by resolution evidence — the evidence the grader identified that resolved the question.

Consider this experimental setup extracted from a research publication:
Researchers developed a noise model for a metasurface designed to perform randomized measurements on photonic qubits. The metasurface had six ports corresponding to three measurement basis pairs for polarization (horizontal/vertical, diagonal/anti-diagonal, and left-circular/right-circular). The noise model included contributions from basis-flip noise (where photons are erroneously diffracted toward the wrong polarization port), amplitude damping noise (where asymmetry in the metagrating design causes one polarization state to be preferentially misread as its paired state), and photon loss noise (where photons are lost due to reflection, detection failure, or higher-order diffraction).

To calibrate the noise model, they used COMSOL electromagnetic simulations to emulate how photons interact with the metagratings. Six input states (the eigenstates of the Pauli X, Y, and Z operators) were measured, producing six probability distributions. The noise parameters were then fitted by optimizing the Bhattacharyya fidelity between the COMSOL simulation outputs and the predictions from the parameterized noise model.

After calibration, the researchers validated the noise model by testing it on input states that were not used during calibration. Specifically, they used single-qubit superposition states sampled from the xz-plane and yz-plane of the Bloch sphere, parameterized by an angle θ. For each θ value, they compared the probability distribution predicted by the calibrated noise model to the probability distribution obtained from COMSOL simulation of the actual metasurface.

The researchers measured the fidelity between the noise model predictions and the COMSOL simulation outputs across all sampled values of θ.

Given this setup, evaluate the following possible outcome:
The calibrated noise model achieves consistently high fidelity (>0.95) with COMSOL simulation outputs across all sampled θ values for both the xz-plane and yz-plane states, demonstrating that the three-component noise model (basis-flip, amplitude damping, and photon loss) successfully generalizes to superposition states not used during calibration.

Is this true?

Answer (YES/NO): YES